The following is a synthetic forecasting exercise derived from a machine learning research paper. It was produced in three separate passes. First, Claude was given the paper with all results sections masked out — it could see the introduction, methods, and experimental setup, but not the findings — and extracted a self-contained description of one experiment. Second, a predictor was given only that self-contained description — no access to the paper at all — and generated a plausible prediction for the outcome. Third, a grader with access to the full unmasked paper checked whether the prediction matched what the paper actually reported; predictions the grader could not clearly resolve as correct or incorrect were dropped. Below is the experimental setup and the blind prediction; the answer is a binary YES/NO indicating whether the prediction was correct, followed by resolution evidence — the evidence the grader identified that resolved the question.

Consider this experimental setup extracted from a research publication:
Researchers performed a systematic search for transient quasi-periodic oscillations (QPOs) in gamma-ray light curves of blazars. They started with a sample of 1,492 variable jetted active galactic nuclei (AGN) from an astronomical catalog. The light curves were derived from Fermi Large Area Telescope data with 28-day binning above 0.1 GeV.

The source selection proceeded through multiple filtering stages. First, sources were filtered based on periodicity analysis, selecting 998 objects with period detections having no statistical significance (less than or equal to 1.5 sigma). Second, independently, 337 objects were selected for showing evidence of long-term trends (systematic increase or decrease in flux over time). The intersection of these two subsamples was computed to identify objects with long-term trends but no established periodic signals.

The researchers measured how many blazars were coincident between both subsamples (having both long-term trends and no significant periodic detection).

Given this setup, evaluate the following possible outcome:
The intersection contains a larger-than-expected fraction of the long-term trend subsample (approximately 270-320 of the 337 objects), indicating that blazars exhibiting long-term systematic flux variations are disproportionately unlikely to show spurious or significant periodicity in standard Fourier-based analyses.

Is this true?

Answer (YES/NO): NO